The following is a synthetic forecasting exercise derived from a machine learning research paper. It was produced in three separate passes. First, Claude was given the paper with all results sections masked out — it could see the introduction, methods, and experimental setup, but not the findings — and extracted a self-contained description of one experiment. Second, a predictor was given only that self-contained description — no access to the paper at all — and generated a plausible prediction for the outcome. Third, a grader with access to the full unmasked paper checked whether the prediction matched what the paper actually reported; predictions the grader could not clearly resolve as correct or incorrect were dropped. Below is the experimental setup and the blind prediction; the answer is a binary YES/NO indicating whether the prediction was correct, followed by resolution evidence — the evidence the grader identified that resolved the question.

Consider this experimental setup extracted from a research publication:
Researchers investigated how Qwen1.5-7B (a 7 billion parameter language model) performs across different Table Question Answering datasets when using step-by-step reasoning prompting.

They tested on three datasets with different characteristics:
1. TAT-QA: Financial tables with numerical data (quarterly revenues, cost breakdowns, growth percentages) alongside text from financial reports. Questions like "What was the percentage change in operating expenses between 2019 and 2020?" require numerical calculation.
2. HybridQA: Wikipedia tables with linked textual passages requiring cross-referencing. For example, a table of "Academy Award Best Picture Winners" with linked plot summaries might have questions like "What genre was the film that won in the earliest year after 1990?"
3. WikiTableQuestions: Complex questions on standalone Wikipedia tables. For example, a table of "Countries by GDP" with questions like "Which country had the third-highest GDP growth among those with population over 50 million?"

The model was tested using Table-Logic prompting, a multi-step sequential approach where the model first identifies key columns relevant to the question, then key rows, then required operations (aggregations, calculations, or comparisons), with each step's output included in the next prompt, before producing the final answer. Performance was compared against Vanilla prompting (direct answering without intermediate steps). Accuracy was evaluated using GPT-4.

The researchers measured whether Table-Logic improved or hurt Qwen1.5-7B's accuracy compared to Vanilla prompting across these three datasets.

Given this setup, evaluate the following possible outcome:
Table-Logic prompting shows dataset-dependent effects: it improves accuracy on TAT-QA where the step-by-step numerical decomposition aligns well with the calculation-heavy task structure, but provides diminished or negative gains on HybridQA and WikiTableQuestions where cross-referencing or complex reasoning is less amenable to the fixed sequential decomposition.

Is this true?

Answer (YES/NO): NO